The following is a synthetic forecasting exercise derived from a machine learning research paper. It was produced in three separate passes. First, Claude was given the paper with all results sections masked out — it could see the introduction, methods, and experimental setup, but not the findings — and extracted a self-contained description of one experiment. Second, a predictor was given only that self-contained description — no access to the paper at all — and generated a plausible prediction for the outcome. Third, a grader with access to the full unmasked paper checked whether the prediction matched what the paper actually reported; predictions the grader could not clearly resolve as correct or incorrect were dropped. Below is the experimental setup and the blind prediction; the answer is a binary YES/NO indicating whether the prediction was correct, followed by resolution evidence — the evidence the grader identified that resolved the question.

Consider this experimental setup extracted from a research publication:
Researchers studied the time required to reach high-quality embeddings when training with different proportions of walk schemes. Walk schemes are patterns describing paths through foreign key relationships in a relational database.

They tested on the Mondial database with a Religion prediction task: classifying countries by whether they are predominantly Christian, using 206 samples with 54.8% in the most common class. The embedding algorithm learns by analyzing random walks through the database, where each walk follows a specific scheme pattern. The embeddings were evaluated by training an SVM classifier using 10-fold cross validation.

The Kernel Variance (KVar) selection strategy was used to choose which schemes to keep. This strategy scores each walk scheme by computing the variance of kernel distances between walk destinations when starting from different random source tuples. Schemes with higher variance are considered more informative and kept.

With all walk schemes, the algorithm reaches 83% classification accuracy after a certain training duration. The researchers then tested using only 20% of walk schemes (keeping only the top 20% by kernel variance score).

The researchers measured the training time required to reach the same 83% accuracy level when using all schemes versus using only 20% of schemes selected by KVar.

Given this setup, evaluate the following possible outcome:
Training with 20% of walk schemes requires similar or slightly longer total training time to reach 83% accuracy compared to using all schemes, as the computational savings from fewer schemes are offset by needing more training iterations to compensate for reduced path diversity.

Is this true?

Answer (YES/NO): NO